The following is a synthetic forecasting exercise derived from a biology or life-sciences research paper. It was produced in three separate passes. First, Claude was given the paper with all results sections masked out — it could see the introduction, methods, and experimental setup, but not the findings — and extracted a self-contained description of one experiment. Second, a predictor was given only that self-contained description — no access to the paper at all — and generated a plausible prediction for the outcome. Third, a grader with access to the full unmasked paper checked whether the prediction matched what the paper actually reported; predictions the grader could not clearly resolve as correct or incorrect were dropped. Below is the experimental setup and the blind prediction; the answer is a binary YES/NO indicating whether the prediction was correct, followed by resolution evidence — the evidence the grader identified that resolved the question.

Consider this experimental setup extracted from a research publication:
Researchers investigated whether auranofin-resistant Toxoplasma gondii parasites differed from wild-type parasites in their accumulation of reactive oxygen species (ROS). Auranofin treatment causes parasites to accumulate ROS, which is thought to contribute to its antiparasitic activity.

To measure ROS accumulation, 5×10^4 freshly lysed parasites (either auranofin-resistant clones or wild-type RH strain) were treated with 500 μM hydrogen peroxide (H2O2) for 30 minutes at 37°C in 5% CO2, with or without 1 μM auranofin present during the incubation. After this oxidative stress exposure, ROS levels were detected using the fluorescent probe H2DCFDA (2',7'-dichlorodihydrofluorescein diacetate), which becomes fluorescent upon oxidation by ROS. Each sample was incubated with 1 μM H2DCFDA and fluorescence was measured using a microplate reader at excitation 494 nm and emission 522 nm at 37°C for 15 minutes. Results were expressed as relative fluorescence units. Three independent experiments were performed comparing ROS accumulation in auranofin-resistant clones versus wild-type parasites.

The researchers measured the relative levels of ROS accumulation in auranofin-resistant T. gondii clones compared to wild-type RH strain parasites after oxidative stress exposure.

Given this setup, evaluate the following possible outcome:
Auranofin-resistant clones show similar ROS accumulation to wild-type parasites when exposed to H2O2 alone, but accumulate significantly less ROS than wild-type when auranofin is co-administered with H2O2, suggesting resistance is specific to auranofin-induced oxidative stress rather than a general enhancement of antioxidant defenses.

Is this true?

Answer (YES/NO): NO